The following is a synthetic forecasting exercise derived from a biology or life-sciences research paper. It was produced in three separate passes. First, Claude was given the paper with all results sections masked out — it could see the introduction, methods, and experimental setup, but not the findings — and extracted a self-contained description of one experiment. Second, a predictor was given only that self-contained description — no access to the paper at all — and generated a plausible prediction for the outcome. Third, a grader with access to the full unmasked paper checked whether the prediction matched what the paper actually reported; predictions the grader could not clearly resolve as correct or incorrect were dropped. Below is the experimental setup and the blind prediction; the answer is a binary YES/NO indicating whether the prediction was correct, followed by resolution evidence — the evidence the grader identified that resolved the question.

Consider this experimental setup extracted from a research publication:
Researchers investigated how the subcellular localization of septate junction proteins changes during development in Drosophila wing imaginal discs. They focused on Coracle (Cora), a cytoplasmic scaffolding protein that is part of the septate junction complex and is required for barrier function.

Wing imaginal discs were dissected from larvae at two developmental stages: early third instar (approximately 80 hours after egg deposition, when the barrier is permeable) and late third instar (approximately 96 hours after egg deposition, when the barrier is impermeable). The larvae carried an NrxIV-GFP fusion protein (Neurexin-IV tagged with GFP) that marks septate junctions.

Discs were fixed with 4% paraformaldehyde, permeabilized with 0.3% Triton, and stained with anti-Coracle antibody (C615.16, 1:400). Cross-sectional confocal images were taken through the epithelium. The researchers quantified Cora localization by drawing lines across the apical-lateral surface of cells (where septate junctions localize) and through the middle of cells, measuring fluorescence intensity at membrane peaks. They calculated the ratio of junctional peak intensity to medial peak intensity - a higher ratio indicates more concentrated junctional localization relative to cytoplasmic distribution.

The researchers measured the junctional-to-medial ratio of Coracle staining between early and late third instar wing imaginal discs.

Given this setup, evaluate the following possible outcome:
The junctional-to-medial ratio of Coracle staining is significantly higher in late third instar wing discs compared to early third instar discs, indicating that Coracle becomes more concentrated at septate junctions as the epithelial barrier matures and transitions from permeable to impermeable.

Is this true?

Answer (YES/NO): YES